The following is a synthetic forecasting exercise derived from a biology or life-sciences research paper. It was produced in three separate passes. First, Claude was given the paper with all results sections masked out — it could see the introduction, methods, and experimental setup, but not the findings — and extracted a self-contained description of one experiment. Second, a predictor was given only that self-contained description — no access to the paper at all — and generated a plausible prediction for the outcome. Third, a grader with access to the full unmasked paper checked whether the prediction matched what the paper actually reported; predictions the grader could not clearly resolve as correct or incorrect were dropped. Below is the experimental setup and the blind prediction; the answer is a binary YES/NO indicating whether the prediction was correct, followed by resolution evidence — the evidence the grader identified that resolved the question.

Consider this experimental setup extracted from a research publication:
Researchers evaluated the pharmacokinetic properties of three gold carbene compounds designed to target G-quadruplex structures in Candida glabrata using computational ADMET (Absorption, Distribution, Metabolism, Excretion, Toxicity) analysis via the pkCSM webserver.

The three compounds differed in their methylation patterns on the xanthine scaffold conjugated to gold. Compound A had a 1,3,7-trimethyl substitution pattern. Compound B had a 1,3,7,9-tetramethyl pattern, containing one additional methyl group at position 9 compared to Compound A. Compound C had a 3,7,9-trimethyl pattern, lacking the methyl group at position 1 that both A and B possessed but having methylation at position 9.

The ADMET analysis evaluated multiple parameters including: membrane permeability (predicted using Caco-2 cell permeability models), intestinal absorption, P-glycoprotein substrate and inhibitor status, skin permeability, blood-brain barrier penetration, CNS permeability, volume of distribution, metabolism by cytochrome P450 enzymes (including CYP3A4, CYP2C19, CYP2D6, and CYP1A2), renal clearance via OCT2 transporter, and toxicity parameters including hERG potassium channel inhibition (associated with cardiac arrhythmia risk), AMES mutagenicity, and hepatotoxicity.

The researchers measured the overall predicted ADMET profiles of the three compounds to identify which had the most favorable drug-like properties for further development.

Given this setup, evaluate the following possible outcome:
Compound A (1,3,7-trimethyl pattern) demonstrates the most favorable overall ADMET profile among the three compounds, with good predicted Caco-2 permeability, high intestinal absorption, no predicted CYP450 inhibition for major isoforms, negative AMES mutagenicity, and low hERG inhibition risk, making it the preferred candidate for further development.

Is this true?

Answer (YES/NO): YES